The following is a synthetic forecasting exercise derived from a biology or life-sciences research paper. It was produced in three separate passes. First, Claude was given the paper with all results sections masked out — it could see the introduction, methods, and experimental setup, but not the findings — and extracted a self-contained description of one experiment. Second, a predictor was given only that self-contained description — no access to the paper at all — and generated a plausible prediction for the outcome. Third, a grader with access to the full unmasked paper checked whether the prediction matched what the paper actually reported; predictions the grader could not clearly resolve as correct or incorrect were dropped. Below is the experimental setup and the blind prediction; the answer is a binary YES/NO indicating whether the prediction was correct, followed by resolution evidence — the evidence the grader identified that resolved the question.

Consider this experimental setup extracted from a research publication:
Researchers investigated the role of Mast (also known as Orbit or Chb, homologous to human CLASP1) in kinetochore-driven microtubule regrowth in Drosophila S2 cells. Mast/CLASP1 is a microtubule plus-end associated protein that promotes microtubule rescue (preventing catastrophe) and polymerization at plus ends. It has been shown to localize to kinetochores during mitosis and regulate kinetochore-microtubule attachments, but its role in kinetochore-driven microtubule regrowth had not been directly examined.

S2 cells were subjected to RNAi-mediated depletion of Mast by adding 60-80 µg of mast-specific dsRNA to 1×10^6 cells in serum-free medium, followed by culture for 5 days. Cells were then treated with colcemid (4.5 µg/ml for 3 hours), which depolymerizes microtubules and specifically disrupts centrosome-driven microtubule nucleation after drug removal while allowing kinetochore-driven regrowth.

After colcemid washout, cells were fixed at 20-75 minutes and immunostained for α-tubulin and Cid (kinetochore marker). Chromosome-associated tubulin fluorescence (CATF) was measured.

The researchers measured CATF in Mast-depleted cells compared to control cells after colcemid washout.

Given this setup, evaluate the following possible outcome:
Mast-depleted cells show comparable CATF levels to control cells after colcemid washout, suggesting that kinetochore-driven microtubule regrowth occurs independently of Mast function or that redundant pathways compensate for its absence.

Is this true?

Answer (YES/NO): NO